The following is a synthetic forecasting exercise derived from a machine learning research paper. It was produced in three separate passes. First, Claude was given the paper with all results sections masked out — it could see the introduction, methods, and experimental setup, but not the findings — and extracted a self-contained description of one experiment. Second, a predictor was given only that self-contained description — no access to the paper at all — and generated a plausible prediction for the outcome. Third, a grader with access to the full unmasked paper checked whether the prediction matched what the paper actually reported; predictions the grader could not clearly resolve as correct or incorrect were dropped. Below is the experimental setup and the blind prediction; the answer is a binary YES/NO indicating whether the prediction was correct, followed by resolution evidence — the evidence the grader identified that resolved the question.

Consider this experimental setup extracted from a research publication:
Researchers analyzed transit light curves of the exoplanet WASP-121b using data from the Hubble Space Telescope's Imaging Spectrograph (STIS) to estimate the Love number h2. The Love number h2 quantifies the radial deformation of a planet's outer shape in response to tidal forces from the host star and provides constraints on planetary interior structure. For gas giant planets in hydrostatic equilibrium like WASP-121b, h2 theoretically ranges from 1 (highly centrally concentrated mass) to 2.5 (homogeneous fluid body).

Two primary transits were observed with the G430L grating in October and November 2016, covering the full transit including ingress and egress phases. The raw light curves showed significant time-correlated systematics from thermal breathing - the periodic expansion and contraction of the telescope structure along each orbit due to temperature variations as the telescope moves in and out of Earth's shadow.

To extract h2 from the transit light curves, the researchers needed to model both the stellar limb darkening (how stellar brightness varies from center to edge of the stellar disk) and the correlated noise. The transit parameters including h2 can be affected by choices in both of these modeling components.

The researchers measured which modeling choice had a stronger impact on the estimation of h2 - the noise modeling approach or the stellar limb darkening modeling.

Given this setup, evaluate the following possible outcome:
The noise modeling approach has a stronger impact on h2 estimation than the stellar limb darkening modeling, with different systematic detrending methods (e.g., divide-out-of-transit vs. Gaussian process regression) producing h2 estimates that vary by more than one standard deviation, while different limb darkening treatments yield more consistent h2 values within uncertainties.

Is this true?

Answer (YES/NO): NO